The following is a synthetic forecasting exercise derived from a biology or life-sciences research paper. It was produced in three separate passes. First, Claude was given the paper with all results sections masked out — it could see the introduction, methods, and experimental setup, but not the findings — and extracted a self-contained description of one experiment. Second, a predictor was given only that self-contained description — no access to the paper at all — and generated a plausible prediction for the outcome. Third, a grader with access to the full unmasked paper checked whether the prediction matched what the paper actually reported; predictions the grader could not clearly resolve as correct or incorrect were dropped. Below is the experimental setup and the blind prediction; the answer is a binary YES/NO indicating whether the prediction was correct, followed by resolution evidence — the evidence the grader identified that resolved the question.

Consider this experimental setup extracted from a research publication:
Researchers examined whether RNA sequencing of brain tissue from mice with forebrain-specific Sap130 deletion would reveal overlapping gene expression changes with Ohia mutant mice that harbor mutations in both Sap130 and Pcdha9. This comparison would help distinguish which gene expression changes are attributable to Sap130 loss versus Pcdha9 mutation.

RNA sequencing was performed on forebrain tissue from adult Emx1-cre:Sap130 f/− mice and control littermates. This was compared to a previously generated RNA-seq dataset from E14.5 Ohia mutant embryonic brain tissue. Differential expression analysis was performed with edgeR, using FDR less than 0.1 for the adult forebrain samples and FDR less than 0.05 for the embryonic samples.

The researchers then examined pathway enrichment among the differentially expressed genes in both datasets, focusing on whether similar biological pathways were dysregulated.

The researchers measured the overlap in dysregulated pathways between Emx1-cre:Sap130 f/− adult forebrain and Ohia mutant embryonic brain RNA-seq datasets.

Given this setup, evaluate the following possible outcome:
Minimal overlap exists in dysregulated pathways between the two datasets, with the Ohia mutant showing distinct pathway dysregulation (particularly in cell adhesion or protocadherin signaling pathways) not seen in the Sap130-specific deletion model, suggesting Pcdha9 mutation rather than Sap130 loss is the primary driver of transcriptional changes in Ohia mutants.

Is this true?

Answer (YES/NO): NO